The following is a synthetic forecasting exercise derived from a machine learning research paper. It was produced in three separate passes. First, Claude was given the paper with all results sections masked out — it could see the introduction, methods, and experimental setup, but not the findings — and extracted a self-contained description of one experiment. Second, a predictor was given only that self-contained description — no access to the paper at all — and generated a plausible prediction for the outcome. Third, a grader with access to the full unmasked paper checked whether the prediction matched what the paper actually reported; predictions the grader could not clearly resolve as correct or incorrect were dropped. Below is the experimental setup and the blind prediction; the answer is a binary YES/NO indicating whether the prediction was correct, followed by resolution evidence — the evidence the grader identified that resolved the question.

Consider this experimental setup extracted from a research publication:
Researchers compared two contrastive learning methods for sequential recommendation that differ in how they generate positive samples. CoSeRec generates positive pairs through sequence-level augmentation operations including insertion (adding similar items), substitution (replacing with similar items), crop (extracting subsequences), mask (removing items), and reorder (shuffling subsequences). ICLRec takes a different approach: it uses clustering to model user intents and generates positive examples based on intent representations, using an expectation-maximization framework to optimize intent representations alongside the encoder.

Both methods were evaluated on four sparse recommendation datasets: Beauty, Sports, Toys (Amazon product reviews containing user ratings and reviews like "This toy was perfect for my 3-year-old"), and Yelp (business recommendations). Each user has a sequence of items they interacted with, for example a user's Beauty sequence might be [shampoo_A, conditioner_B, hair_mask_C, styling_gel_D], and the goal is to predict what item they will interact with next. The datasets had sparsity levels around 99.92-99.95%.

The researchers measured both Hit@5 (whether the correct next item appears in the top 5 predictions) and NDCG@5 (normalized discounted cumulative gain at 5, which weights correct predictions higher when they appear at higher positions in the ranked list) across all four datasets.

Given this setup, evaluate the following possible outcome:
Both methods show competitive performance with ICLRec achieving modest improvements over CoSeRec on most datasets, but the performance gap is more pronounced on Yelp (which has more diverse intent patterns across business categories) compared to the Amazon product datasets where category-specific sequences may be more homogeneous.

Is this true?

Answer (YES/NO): NO